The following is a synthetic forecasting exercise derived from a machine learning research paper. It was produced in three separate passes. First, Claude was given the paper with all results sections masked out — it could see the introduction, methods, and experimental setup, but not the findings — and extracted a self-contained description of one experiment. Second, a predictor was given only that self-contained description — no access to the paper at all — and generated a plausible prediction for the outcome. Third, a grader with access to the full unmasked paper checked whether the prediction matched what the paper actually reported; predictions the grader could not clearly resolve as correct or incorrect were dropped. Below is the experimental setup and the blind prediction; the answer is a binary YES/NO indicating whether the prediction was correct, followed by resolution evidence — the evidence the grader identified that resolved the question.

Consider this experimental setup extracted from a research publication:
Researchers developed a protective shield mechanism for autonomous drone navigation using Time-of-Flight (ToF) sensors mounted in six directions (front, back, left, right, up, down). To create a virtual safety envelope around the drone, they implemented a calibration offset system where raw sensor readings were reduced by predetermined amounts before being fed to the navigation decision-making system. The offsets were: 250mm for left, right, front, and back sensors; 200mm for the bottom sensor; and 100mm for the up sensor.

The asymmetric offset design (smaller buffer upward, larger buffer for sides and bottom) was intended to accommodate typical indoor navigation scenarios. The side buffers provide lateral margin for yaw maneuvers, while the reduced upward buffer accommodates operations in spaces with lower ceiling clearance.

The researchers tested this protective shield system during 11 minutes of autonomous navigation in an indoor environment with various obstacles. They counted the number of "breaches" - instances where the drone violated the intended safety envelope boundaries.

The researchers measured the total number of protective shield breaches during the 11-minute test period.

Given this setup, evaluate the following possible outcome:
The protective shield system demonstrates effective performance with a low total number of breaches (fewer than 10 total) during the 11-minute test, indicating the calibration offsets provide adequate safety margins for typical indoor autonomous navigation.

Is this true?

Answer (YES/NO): NO